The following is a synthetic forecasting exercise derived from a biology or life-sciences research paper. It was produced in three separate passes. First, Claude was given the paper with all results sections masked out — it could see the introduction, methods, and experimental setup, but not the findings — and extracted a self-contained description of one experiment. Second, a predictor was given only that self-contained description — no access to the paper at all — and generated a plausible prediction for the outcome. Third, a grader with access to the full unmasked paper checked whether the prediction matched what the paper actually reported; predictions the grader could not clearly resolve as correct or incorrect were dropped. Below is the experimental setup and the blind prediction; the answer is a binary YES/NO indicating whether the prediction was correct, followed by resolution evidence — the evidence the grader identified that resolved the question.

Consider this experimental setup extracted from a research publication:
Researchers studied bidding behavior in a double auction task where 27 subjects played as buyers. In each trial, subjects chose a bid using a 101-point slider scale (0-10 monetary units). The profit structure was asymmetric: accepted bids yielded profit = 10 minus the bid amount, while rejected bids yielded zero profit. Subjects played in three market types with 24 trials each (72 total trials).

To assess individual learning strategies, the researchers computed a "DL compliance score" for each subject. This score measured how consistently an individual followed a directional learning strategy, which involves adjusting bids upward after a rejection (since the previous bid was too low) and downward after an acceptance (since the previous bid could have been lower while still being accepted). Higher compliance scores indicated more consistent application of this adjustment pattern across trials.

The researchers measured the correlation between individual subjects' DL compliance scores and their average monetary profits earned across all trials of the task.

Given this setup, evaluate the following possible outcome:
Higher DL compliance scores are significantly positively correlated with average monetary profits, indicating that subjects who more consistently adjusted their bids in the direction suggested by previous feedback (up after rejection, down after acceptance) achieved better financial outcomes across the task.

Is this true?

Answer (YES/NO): YES